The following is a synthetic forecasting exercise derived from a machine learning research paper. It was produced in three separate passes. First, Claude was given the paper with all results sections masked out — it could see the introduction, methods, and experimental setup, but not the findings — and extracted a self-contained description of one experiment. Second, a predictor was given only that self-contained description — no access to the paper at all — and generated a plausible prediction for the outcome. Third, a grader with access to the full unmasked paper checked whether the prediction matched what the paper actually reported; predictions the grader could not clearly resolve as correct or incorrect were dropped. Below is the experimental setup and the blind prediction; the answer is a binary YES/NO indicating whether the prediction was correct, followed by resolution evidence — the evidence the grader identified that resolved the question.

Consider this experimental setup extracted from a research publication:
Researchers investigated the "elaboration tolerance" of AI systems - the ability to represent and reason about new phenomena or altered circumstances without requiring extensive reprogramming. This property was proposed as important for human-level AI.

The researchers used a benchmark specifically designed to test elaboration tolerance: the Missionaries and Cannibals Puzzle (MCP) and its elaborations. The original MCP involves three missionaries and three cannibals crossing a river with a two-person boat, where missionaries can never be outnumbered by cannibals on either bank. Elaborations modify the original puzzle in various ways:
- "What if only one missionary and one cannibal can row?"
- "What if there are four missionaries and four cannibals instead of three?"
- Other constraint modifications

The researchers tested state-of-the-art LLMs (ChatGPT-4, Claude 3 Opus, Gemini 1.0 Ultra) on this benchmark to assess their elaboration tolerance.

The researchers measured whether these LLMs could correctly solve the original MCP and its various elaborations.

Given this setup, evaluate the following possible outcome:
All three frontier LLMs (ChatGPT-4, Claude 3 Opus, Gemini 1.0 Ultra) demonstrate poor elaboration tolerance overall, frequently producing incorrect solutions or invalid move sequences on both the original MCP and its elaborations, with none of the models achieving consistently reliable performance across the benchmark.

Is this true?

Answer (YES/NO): YES